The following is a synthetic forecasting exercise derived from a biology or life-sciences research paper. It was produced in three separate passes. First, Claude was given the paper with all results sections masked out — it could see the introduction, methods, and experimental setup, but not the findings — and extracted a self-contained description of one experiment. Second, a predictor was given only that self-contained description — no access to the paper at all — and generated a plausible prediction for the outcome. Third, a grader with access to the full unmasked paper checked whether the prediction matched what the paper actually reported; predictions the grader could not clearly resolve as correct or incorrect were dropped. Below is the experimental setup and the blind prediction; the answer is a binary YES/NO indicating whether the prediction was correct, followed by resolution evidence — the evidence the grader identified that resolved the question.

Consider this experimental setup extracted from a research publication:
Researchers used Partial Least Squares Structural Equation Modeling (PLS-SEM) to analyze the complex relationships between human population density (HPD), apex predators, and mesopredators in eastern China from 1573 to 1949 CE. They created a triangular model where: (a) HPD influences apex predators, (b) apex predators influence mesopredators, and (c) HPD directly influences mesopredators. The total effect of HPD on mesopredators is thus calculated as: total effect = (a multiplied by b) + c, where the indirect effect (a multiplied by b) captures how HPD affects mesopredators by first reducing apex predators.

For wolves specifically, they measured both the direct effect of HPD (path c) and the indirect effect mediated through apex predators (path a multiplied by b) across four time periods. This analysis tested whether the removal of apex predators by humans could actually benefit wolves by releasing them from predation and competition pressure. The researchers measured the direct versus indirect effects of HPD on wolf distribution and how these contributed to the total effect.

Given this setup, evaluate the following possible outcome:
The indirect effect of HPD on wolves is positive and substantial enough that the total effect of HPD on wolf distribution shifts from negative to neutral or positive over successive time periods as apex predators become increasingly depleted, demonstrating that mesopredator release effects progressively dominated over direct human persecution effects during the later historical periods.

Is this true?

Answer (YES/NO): NO